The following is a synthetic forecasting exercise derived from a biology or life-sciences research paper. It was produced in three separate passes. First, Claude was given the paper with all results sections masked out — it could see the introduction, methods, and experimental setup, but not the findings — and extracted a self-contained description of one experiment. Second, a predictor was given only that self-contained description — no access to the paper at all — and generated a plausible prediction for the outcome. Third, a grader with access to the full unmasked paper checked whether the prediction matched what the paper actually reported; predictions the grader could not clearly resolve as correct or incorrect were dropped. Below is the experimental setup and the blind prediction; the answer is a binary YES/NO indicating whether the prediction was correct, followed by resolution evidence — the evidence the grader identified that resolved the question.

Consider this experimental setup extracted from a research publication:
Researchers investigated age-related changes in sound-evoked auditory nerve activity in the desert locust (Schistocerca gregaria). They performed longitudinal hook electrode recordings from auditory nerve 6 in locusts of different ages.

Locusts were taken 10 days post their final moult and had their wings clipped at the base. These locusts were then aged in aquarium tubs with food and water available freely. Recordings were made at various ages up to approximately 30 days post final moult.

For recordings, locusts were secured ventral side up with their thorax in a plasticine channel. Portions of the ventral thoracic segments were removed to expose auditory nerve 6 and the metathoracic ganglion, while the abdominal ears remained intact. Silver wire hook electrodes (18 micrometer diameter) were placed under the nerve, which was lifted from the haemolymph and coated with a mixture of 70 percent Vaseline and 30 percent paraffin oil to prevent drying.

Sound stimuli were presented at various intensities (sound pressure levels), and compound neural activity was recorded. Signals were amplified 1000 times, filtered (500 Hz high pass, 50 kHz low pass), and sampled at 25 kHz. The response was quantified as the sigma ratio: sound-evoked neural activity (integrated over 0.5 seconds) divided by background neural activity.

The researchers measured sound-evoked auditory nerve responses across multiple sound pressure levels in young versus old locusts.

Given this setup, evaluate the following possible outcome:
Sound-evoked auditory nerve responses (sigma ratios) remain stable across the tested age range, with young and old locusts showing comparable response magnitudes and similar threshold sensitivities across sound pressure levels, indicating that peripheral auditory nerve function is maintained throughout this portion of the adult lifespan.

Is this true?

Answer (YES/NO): YES